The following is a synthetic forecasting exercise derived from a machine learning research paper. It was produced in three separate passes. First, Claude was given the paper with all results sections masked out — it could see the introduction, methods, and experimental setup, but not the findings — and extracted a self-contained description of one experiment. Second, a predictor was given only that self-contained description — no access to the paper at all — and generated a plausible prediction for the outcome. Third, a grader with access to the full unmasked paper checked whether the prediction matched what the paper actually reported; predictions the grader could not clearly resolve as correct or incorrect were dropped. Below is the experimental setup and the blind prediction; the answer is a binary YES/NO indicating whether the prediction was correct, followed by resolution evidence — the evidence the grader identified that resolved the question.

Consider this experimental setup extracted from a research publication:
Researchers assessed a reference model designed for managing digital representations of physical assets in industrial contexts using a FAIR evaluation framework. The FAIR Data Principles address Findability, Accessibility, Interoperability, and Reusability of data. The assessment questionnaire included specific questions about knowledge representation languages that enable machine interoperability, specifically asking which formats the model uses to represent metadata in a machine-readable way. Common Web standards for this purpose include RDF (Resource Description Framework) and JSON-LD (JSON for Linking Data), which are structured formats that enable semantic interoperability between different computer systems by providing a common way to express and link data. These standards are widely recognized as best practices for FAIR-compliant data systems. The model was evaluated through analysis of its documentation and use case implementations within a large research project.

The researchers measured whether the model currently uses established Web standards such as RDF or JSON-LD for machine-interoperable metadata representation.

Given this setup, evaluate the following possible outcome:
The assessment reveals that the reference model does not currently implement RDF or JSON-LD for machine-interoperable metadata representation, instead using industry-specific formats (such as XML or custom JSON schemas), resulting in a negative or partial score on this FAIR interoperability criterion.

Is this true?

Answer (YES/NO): YES